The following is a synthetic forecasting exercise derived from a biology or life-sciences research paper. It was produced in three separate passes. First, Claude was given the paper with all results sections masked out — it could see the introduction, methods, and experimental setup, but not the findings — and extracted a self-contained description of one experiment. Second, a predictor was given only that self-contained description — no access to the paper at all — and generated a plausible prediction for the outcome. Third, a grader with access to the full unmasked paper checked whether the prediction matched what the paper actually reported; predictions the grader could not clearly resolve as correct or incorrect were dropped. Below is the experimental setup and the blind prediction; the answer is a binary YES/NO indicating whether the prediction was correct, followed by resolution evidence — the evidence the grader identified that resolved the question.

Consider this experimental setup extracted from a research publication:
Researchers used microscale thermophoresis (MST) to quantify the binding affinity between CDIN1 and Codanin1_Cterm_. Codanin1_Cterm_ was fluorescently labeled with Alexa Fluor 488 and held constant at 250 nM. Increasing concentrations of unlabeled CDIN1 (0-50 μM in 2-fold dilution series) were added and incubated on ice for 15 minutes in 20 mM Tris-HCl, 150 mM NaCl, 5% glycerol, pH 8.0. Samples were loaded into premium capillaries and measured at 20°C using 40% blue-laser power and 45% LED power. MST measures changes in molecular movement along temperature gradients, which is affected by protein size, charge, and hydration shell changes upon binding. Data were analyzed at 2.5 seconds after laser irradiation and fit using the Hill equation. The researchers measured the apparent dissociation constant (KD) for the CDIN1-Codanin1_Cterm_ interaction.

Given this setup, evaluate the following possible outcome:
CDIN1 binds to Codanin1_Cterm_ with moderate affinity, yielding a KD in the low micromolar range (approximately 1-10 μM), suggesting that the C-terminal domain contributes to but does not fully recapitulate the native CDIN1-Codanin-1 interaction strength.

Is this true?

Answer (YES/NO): NO